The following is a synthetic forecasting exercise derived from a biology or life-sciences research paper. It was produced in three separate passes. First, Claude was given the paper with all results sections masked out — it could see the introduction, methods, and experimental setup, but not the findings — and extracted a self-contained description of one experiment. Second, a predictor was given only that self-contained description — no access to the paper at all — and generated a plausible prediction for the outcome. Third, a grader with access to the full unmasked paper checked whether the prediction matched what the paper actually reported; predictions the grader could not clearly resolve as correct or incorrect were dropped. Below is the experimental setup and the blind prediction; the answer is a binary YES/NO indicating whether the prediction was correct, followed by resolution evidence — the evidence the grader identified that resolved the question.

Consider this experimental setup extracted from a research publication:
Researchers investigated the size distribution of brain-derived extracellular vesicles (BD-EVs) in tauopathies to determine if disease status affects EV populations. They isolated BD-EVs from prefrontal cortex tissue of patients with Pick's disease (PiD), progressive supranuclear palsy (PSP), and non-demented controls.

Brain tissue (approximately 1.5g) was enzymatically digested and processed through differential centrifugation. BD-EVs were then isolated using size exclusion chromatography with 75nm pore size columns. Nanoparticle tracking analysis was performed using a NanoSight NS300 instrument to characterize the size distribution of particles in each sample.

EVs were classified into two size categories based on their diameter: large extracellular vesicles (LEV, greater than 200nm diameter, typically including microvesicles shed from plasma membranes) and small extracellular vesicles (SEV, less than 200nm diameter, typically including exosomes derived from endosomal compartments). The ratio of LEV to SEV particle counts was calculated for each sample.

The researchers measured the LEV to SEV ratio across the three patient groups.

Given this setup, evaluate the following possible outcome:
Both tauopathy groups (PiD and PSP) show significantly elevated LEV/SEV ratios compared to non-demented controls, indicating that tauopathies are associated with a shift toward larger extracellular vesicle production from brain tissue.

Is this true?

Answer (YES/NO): NO